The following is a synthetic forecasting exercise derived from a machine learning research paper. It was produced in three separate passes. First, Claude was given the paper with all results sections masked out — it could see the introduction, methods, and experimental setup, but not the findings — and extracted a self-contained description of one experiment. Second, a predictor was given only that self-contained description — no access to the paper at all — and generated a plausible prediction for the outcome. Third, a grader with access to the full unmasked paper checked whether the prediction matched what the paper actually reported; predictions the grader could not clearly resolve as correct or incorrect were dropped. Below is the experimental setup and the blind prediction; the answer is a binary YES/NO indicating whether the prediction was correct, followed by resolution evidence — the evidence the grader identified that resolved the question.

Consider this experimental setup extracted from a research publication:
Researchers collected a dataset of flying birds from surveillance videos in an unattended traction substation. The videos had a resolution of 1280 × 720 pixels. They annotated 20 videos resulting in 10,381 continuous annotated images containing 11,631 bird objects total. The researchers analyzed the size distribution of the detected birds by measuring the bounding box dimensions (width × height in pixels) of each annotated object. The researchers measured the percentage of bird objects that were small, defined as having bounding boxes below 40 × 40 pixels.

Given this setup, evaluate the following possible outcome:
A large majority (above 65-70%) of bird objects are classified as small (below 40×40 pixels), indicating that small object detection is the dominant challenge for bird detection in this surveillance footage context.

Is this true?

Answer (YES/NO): NO